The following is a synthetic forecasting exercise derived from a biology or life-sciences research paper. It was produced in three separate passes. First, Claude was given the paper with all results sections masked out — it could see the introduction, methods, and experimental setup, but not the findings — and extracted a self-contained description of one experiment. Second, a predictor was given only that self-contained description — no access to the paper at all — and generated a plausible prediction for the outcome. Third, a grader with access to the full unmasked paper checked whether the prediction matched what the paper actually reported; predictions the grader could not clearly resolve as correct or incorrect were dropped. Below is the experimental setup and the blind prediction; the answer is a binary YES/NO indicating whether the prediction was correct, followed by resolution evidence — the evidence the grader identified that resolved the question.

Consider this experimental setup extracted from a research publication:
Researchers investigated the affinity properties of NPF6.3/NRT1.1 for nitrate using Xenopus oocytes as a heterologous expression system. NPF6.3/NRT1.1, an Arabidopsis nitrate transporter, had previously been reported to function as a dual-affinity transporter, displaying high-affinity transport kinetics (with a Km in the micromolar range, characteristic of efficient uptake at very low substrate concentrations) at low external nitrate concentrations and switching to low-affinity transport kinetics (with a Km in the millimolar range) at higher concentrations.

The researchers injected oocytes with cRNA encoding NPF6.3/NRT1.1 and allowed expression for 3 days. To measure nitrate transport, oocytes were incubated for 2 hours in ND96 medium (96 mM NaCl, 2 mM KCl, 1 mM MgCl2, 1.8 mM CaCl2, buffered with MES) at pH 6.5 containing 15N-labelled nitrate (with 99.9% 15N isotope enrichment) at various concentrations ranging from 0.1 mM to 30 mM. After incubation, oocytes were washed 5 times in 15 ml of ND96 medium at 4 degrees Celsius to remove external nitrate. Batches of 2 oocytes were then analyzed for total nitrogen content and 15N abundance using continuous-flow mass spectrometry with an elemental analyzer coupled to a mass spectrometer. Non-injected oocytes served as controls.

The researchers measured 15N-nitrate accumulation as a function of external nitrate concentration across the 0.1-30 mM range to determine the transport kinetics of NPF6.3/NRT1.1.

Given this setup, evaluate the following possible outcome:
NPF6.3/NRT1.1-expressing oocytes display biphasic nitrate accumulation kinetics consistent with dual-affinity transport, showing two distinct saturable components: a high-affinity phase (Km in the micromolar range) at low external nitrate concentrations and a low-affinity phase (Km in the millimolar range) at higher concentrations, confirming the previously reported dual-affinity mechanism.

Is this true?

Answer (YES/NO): NO